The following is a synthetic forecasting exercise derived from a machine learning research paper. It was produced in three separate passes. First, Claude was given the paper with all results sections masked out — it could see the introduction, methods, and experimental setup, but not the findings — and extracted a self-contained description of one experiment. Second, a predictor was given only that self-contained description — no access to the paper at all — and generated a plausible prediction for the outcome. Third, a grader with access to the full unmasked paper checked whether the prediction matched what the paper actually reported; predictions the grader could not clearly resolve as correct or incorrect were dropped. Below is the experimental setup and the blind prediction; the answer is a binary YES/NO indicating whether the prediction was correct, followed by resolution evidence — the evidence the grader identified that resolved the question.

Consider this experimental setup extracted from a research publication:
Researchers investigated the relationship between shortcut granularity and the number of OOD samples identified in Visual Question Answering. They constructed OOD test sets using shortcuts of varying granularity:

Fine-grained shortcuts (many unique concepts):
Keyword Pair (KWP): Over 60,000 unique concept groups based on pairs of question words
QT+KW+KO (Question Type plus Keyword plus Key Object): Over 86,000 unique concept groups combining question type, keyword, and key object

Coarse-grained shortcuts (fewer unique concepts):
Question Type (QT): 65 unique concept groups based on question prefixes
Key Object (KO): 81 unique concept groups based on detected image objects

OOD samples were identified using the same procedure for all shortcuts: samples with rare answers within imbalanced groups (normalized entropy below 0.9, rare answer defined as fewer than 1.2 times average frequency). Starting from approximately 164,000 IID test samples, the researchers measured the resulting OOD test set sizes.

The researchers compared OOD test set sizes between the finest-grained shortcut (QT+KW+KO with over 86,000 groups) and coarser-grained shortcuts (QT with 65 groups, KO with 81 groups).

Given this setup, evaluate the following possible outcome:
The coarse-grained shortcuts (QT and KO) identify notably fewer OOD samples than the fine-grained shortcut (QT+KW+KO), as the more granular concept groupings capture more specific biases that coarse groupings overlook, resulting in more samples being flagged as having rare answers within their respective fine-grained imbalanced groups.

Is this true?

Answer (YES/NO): NO